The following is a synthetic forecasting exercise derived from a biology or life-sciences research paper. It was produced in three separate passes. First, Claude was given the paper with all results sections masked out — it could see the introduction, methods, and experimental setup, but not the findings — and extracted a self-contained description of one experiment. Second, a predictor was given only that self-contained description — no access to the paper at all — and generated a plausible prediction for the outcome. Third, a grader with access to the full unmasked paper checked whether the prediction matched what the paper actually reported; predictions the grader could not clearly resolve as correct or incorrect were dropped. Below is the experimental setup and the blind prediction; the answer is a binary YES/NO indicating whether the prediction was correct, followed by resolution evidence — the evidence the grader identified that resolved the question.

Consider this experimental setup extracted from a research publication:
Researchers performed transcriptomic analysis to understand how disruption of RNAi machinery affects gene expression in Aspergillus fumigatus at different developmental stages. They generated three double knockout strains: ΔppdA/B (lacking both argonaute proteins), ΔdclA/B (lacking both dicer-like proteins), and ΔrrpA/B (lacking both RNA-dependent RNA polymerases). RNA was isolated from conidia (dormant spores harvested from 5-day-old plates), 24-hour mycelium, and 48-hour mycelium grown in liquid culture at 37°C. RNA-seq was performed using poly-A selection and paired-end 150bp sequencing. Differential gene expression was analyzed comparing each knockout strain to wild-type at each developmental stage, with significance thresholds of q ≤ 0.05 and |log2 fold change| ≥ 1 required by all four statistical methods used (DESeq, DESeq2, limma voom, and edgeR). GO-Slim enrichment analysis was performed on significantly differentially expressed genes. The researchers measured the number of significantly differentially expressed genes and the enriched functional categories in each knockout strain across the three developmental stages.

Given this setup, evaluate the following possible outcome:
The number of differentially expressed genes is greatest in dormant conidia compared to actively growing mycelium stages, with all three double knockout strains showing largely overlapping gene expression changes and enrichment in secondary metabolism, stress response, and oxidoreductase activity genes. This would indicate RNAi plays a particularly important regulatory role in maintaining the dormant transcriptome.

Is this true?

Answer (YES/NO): NO